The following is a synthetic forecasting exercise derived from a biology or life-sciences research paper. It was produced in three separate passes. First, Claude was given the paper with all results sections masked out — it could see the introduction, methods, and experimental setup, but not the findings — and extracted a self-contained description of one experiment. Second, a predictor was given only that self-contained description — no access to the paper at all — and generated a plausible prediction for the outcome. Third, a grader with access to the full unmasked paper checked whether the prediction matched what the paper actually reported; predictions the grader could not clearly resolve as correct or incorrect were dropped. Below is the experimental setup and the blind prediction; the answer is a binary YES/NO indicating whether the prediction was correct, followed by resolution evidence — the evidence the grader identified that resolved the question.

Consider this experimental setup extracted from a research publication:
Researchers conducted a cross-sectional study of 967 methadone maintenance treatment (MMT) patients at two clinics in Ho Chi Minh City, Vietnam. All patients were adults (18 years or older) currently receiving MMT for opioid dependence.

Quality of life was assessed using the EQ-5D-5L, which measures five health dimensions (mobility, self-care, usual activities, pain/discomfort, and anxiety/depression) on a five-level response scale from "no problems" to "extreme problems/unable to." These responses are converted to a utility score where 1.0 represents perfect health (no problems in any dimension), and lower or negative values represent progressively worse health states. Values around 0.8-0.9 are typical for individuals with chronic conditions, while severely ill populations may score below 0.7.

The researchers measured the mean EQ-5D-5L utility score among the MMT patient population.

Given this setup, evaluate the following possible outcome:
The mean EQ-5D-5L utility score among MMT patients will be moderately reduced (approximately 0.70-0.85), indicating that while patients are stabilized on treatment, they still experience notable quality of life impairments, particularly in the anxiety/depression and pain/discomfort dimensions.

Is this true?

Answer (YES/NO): NO